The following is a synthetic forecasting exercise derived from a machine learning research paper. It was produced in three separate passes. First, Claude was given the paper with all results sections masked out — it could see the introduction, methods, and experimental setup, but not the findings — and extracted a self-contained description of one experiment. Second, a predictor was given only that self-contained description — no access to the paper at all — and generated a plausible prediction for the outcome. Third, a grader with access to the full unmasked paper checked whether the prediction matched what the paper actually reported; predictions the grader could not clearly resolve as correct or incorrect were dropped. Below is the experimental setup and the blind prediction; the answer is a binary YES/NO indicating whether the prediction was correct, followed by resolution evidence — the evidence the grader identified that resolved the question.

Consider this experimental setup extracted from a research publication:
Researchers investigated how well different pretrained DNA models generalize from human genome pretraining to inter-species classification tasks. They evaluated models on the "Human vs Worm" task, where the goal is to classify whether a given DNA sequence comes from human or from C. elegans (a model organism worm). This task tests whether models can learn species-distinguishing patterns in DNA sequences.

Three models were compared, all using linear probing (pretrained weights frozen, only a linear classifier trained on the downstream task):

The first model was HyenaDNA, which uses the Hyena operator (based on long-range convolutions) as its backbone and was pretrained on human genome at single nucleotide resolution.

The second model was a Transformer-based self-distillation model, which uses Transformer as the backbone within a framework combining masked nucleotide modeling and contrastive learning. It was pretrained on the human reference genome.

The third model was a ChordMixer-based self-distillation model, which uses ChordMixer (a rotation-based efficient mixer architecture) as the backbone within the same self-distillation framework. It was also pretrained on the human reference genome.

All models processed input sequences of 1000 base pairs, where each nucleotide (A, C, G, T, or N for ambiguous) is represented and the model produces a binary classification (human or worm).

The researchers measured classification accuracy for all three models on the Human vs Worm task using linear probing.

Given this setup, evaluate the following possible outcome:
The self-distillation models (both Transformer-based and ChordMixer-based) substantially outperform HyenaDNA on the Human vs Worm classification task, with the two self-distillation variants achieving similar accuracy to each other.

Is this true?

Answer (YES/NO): NO